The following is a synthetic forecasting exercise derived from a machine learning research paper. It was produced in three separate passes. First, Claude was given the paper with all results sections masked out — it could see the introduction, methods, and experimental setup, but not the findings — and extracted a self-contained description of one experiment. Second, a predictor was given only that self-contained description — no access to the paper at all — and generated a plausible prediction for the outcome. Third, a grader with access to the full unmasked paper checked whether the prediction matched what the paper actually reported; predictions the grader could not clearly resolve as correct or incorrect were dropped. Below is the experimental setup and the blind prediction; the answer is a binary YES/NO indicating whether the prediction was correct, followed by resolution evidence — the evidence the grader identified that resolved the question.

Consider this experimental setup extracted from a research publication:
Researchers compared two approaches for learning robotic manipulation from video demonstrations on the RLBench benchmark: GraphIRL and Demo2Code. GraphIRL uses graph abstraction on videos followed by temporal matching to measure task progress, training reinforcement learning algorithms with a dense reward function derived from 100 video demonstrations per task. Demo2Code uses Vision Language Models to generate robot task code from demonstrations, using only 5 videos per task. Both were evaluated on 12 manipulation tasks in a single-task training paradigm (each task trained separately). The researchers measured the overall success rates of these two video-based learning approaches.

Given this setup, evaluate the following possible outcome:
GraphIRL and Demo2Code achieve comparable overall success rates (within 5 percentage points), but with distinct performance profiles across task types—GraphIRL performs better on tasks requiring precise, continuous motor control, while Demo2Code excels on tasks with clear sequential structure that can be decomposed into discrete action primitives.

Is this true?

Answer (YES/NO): NO